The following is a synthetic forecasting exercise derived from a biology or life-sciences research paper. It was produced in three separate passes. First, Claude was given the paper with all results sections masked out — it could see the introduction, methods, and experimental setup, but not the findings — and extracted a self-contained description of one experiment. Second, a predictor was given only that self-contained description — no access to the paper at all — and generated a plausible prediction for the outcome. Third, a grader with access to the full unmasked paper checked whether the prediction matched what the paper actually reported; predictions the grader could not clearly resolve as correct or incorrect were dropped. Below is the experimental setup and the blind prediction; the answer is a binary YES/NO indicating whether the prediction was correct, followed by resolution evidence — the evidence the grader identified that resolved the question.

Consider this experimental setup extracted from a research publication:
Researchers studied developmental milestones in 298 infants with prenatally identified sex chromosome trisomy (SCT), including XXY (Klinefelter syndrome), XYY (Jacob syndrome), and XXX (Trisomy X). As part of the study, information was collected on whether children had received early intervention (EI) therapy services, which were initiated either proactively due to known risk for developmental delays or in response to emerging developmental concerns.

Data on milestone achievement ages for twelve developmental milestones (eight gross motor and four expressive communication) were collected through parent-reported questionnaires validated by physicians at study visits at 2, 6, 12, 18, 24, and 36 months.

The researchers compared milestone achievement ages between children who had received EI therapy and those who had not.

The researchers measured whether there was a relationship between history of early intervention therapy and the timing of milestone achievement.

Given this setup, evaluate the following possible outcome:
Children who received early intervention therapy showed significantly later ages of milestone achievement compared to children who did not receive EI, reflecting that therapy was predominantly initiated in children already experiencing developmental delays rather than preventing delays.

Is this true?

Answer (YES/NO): YES